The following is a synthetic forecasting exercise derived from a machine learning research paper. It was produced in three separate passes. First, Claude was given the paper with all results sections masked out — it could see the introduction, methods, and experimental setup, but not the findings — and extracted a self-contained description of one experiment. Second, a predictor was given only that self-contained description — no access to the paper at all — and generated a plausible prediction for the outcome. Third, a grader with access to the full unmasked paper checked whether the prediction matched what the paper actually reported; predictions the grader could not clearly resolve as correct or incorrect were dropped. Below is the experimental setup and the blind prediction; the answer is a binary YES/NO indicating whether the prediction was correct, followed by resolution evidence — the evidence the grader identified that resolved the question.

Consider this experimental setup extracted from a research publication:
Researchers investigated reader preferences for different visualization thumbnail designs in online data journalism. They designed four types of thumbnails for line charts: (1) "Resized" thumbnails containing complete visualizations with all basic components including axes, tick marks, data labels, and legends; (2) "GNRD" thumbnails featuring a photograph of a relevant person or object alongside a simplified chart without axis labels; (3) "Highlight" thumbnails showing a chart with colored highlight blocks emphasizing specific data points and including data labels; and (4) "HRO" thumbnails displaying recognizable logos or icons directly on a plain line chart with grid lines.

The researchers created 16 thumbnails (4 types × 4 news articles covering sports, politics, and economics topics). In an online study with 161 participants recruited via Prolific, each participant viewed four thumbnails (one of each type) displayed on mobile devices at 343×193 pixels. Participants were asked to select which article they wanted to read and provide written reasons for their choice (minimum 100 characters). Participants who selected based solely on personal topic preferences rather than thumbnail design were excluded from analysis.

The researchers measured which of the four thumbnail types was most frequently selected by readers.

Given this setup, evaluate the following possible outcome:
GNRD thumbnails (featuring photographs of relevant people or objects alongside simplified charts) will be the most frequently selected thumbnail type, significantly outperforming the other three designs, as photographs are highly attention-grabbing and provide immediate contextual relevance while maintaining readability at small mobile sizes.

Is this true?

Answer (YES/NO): NO